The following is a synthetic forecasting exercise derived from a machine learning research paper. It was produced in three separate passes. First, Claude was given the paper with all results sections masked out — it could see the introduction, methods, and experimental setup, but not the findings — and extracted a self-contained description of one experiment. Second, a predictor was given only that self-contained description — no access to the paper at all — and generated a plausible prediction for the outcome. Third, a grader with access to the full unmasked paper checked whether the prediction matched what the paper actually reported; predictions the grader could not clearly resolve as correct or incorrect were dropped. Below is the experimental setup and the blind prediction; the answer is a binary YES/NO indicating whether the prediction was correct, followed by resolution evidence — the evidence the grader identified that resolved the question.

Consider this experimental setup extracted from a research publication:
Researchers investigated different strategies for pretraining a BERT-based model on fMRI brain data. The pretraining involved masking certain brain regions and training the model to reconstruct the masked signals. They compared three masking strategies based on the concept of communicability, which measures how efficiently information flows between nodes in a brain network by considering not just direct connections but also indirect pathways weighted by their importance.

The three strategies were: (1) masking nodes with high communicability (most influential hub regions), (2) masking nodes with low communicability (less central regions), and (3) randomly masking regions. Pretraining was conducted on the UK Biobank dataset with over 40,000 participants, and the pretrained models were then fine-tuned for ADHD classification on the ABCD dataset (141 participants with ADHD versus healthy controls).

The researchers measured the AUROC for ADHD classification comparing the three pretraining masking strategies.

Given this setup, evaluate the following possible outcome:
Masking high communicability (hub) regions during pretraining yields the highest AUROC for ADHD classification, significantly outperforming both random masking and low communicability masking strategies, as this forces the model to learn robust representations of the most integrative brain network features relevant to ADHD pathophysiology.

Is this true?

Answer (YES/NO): YES